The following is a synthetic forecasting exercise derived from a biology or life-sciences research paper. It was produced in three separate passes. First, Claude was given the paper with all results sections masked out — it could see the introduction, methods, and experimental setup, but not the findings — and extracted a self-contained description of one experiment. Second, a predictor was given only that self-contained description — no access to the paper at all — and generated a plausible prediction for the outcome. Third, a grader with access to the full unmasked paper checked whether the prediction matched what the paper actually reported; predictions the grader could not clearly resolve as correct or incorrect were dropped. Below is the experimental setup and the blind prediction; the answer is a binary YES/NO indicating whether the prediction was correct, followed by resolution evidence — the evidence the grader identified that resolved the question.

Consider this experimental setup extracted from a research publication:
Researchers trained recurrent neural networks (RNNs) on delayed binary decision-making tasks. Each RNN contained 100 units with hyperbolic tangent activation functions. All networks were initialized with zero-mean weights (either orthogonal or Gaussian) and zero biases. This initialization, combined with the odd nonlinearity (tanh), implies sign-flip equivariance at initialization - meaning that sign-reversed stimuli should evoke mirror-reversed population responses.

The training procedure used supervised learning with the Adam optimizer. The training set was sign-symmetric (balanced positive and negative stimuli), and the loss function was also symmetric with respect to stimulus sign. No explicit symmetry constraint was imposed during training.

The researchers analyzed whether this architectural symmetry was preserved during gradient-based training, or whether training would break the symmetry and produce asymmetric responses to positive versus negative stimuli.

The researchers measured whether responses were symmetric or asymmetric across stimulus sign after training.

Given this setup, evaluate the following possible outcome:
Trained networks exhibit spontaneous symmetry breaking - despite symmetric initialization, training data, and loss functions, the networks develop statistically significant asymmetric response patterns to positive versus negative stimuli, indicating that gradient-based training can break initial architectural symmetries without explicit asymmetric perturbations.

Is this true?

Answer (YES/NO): NO